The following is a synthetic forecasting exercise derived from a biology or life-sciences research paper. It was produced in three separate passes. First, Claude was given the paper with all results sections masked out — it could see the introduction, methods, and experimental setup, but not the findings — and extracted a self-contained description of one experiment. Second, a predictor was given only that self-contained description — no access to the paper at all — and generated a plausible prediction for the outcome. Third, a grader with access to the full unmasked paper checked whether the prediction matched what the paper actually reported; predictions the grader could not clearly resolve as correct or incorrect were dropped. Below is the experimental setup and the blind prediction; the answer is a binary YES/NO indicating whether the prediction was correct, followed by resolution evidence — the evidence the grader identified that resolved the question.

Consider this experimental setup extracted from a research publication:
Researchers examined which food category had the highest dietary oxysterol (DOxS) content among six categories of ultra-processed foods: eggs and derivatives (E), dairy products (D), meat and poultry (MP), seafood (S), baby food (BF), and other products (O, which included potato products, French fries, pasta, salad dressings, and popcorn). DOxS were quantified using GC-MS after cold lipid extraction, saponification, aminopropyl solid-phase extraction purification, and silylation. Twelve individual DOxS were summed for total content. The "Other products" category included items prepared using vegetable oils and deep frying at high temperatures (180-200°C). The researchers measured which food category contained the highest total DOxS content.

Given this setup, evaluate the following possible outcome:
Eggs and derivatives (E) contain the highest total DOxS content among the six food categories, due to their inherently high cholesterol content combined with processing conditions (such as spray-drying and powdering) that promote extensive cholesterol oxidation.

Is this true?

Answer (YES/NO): NO